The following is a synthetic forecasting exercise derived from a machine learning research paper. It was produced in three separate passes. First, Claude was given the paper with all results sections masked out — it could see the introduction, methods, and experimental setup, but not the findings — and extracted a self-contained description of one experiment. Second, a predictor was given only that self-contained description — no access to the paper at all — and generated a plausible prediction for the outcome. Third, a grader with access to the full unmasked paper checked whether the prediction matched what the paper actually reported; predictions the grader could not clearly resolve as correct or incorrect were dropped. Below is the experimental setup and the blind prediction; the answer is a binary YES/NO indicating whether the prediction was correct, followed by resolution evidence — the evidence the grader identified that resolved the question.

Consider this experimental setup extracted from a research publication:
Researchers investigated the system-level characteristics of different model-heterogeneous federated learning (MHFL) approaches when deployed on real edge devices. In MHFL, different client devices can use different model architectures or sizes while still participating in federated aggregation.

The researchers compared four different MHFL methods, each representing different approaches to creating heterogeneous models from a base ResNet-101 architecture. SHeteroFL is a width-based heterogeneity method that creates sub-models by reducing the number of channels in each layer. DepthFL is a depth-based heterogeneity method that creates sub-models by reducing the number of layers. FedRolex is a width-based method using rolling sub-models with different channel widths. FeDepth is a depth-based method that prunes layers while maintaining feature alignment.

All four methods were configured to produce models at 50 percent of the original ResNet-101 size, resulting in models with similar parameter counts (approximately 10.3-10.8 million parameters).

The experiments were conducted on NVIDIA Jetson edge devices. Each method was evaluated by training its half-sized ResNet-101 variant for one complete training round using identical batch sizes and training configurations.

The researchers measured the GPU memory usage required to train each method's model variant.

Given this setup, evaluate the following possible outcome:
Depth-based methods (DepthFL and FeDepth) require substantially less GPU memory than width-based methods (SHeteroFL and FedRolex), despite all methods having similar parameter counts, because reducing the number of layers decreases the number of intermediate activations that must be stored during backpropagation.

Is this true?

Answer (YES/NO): NO